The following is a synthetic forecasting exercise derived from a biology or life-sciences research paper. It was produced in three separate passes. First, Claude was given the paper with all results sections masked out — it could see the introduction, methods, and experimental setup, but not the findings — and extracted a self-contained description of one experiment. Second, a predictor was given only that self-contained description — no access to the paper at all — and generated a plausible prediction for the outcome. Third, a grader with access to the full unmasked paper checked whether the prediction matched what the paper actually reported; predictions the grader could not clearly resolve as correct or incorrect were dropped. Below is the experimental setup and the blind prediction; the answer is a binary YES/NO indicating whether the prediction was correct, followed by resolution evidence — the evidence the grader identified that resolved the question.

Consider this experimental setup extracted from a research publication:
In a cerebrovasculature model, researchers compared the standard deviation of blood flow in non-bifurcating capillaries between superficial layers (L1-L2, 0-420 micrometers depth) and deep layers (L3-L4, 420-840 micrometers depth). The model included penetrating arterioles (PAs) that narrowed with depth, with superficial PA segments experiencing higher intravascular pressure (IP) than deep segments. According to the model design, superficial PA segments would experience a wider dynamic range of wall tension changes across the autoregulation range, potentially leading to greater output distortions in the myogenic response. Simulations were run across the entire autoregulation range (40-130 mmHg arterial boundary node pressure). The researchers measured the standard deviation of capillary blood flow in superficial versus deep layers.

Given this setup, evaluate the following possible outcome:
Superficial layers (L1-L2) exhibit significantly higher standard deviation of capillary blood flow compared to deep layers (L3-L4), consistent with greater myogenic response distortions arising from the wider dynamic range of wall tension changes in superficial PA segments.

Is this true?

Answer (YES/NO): YES